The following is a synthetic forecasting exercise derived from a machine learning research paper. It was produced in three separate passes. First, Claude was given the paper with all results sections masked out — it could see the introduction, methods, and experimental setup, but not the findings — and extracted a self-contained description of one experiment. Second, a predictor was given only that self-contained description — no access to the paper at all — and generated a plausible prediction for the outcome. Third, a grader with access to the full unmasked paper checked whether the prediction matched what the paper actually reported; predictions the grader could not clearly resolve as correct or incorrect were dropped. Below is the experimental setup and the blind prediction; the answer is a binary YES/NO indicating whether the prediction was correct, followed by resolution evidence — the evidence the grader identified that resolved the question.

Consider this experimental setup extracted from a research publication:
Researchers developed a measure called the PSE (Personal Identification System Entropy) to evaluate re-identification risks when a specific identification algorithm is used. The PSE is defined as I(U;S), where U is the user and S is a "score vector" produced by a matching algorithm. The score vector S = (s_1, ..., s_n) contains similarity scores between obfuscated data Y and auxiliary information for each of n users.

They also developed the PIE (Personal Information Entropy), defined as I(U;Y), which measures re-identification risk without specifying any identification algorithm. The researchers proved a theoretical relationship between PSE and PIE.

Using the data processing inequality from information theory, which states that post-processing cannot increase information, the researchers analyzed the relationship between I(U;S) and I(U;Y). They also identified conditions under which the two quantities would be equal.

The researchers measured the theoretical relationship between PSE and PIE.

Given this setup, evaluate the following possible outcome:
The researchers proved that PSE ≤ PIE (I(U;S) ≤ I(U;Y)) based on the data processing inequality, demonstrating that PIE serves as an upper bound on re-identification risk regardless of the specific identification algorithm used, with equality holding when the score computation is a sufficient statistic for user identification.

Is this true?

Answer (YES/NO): YES